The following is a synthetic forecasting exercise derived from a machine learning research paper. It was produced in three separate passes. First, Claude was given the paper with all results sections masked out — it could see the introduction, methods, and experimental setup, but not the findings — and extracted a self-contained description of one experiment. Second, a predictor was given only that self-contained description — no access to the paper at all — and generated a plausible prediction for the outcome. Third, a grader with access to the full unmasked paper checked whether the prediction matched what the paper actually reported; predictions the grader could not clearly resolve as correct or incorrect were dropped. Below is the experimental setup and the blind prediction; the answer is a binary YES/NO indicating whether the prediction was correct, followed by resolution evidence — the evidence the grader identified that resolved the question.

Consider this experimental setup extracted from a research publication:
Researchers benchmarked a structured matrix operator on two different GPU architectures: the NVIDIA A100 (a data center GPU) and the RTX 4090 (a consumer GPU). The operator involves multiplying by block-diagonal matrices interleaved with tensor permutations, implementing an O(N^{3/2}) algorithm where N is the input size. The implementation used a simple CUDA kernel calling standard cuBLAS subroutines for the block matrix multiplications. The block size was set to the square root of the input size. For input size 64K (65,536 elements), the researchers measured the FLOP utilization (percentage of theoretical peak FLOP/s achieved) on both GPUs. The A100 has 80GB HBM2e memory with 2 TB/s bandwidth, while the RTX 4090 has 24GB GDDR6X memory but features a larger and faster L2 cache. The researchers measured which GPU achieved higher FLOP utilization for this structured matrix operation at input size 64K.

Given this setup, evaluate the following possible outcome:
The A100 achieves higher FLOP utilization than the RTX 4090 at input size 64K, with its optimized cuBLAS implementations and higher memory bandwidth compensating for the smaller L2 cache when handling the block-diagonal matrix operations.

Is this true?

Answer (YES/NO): NO